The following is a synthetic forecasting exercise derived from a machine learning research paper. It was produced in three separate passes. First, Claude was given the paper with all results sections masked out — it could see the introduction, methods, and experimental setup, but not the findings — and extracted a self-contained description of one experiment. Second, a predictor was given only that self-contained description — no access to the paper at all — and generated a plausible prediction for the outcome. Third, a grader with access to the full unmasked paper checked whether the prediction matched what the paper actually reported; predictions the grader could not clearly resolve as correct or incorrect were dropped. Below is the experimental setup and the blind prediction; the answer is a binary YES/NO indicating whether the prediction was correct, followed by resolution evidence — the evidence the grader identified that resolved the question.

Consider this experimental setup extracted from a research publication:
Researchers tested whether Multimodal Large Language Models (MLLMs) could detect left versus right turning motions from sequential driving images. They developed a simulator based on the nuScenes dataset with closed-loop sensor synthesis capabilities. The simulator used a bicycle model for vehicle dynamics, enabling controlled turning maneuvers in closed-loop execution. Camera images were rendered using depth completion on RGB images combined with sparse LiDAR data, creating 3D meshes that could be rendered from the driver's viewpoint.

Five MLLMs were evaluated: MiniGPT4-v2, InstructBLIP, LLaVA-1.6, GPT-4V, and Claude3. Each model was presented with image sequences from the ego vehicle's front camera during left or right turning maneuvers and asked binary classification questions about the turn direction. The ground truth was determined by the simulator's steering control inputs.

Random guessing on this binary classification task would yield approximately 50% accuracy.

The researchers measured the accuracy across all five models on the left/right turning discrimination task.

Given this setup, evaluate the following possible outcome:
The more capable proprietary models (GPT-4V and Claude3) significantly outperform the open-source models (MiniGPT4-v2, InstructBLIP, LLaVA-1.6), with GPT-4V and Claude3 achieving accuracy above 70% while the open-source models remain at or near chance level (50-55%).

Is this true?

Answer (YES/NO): NO